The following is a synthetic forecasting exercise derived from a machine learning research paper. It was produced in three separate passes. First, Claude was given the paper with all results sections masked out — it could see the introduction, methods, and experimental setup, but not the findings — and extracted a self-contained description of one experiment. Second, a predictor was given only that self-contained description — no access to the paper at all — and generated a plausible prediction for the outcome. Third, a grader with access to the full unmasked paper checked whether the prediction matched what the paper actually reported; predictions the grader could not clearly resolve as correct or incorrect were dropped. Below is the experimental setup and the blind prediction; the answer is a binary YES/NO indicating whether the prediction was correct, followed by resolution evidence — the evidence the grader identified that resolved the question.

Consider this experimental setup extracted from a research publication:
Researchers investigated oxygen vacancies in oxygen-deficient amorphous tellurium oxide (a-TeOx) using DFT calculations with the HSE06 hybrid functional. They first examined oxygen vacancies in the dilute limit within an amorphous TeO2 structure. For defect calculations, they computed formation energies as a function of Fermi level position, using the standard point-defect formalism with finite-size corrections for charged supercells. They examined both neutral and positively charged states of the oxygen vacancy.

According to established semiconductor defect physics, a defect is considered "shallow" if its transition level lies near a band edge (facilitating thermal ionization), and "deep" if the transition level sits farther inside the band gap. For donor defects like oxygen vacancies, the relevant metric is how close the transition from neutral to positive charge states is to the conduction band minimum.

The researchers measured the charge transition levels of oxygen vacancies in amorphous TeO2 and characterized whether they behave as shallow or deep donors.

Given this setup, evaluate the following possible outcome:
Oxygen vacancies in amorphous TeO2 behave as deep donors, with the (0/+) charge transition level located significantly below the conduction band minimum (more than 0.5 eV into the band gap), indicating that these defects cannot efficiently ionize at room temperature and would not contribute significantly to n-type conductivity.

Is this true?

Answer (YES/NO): YES